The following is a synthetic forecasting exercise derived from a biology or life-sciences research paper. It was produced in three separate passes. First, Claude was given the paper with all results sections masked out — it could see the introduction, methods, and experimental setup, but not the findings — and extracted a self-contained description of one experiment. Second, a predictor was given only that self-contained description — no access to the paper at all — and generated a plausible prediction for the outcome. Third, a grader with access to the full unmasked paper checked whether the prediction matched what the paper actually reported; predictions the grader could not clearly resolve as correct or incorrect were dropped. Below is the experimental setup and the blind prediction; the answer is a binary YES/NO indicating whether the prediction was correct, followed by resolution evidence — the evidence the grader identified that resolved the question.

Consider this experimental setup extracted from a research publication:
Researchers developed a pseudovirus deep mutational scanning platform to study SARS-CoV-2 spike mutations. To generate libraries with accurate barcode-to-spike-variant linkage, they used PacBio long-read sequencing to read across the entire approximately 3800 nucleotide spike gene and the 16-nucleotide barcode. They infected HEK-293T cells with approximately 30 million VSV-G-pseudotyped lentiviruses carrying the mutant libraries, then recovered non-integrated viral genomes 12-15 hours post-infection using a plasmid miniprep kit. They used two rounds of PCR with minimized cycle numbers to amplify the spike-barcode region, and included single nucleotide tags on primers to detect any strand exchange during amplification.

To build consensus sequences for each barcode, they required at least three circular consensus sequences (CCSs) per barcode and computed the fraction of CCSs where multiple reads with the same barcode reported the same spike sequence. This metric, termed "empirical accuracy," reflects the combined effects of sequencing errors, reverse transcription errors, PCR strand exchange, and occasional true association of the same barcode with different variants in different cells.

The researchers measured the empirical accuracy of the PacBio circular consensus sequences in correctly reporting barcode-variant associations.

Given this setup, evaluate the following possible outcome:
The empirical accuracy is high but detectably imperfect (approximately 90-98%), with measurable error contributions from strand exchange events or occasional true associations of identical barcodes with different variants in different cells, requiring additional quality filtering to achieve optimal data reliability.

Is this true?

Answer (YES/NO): NO